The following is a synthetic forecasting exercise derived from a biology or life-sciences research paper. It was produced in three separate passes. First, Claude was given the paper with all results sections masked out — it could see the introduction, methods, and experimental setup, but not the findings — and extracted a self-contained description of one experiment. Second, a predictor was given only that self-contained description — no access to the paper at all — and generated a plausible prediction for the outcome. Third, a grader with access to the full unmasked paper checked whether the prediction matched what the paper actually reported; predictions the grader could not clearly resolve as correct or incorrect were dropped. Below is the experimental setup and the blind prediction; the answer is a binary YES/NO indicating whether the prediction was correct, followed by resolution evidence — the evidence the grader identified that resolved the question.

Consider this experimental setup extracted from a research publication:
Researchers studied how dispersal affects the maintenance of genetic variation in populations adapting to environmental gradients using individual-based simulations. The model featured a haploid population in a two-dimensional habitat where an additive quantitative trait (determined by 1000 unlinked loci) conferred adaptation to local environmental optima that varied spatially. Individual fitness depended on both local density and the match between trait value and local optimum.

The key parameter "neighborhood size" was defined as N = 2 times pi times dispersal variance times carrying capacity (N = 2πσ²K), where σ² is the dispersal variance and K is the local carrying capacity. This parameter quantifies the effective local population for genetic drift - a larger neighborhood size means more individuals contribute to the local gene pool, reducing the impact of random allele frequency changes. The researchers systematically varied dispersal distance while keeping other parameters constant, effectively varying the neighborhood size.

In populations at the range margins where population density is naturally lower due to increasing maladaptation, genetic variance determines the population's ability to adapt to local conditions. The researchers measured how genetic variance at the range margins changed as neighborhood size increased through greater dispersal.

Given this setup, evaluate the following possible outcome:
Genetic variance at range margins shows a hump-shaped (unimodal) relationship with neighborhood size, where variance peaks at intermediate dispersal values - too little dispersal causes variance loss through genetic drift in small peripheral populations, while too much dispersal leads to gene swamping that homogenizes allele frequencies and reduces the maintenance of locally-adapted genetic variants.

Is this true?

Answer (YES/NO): NO